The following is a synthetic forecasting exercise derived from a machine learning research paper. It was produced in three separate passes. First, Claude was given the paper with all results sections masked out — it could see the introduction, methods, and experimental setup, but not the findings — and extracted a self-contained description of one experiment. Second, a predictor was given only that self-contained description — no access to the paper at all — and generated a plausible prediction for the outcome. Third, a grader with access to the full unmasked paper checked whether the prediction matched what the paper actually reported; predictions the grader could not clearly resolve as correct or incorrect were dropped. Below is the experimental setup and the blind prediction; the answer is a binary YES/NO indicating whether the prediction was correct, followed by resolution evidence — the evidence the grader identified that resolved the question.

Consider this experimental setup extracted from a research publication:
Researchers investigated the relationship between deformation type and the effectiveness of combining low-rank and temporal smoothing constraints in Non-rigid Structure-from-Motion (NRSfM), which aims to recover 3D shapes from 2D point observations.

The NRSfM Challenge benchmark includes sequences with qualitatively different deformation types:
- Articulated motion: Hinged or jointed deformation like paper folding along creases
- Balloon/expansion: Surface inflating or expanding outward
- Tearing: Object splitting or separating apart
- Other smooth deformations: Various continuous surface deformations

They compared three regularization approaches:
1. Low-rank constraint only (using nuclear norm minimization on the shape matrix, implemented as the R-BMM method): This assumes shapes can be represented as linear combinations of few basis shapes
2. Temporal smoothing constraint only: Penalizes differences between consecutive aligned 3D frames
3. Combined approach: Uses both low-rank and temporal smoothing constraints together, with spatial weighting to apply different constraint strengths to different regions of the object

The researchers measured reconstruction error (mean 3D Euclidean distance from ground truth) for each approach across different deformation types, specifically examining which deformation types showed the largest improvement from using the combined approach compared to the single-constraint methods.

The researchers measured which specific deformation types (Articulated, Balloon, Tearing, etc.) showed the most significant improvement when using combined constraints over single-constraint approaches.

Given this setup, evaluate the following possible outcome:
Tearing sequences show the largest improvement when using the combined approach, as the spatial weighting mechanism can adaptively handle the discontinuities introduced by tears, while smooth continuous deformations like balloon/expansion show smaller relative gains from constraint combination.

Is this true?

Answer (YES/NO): NO